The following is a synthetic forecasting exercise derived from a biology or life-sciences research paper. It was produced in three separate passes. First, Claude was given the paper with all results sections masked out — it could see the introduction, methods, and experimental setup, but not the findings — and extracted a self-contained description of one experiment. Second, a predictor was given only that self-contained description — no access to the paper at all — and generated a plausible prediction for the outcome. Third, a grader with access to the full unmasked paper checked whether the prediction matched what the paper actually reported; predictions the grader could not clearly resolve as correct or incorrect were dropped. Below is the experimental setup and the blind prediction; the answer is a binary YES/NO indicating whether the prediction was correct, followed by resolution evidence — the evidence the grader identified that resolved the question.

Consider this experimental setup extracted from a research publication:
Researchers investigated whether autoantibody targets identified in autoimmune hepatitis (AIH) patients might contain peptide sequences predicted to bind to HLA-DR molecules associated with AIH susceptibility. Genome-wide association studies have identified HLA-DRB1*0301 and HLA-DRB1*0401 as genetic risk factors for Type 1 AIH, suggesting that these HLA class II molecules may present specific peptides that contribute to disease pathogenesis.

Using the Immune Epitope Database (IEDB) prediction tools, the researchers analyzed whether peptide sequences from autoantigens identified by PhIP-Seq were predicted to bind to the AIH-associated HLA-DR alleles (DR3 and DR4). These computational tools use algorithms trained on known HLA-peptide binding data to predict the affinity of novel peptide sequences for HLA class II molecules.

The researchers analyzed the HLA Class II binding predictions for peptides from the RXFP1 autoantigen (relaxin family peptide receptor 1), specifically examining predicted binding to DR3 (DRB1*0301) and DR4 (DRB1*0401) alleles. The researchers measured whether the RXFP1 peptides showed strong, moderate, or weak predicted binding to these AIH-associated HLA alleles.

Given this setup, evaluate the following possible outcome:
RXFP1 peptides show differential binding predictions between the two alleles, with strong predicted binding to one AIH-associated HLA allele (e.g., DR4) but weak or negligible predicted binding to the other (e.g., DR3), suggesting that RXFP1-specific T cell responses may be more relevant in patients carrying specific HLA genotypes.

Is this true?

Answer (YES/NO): NO